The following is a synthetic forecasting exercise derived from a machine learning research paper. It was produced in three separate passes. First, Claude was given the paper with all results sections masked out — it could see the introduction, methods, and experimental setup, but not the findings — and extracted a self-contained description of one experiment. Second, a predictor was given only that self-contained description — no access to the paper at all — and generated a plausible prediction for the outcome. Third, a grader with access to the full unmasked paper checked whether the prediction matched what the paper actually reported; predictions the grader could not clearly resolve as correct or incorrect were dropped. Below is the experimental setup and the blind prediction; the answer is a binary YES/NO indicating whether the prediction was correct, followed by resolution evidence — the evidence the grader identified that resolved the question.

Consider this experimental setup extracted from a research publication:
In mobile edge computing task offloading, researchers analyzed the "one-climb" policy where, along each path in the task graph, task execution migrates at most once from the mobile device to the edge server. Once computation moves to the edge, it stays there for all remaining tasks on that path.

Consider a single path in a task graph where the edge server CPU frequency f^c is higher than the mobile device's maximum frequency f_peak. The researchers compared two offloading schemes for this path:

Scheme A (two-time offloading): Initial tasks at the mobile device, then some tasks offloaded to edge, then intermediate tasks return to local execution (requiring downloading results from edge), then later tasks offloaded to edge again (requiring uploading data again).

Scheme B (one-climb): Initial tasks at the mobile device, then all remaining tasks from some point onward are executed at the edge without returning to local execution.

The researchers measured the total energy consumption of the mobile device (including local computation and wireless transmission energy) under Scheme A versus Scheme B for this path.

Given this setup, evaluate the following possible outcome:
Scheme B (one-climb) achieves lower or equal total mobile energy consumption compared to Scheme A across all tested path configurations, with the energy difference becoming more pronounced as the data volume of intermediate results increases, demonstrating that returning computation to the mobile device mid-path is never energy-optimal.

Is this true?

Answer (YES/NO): NO